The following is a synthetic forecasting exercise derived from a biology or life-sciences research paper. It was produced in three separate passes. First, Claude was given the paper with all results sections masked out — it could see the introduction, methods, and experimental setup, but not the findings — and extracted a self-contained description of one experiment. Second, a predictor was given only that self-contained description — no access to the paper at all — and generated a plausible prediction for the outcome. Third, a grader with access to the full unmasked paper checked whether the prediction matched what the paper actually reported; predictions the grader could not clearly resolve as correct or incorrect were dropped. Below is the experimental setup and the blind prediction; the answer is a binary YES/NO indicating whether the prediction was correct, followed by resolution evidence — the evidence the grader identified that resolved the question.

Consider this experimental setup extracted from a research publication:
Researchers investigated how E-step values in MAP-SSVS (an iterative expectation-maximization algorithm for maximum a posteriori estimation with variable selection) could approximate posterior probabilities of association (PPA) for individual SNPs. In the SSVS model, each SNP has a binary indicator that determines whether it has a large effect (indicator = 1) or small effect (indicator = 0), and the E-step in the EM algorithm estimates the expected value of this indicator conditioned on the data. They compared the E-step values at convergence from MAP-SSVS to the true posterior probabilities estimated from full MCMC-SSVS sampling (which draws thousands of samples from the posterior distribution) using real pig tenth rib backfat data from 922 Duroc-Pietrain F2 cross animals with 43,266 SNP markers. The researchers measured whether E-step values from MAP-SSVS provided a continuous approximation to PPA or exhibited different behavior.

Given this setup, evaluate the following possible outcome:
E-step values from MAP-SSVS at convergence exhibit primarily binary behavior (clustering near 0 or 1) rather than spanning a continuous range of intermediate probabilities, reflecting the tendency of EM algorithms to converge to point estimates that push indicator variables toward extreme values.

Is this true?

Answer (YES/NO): YES